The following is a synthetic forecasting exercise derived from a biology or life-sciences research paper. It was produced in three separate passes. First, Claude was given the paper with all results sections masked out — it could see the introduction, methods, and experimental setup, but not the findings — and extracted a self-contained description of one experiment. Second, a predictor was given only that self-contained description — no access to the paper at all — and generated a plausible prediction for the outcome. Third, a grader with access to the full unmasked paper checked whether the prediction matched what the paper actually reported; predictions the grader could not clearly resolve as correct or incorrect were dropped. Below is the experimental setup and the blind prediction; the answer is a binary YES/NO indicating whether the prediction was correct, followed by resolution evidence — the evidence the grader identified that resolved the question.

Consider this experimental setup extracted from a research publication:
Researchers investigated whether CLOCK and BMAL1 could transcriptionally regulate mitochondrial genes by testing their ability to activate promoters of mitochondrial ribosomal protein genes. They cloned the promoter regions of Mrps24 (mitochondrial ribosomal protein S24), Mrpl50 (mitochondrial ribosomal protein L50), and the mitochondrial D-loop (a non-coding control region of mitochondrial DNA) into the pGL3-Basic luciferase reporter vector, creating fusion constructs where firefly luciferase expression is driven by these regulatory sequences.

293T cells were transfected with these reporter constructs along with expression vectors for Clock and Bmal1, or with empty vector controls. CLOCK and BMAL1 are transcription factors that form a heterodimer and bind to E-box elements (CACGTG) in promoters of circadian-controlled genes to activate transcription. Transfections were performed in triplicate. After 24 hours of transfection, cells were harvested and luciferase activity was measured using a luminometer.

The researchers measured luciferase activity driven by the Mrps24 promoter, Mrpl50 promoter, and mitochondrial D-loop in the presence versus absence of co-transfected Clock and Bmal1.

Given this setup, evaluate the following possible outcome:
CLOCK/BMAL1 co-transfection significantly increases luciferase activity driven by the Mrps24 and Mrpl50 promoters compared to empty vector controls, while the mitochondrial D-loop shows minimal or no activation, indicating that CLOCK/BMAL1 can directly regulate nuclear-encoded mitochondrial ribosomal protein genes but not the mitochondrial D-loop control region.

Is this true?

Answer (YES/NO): YES